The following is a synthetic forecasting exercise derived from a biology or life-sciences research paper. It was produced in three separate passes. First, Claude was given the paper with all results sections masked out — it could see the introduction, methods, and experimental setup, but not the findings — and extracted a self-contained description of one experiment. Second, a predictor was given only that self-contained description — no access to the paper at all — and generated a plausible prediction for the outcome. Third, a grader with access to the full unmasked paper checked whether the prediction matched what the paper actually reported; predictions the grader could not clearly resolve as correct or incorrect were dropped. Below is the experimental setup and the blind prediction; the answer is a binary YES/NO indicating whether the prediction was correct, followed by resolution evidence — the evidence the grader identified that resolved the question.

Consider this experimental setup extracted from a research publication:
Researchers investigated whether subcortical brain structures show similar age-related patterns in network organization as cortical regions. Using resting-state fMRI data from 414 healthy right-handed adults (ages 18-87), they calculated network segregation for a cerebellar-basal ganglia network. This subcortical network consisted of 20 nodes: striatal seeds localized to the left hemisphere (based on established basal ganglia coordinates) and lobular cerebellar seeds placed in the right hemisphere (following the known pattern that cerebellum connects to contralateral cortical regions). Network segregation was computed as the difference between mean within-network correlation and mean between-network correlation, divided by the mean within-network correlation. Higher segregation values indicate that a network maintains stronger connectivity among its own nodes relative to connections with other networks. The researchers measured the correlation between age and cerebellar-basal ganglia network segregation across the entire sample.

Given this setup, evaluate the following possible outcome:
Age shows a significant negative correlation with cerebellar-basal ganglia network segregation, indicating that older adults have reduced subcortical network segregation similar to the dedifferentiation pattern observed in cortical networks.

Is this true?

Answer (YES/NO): NO